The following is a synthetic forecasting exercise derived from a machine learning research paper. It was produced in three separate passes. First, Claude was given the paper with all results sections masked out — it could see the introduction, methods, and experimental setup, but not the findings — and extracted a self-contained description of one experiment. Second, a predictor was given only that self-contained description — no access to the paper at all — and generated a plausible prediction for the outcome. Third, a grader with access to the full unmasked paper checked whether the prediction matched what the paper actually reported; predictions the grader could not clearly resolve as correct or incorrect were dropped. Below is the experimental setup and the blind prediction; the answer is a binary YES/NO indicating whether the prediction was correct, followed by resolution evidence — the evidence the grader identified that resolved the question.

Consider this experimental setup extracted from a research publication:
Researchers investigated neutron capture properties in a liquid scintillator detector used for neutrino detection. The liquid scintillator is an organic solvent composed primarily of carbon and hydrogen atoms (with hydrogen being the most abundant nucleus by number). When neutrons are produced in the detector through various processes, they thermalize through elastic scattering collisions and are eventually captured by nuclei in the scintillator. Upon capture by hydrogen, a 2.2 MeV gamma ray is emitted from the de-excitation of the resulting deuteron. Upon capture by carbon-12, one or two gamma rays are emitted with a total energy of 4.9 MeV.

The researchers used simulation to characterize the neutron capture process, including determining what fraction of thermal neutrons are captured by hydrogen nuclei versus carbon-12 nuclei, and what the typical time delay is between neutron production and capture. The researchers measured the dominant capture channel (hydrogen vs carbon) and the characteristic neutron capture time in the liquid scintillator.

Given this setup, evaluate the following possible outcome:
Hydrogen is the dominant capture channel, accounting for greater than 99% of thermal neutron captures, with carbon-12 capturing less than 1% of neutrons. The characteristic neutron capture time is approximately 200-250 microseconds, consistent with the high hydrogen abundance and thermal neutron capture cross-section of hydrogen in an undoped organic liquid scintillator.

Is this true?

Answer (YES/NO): YES